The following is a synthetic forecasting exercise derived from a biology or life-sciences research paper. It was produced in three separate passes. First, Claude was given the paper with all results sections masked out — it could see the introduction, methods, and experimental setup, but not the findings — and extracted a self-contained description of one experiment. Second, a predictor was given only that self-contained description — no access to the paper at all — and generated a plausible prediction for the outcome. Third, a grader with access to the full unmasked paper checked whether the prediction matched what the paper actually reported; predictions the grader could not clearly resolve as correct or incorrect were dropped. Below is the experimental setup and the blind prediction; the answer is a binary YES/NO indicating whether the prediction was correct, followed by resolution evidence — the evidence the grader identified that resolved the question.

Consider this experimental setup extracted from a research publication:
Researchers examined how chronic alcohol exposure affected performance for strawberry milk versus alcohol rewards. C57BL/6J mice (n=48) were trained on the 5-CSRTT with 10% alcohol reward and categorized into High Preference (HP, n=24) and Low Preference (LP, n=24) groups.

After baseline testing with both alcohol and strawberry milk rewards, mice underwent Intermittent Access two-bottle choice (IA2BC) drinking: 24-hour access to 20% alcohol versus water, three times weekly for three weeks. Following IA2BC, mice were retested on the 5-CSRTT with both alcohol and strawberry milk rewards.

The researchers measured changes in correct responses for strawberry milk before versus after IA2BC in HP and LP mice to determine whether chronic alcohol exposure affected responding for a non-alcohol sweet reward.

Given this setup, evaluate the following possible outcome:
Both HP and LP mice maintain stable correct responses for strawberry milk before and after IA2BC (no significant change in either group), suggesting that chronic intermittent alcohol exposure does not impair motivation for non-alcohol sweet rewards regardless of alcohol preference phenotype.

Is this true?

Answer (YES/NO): NO